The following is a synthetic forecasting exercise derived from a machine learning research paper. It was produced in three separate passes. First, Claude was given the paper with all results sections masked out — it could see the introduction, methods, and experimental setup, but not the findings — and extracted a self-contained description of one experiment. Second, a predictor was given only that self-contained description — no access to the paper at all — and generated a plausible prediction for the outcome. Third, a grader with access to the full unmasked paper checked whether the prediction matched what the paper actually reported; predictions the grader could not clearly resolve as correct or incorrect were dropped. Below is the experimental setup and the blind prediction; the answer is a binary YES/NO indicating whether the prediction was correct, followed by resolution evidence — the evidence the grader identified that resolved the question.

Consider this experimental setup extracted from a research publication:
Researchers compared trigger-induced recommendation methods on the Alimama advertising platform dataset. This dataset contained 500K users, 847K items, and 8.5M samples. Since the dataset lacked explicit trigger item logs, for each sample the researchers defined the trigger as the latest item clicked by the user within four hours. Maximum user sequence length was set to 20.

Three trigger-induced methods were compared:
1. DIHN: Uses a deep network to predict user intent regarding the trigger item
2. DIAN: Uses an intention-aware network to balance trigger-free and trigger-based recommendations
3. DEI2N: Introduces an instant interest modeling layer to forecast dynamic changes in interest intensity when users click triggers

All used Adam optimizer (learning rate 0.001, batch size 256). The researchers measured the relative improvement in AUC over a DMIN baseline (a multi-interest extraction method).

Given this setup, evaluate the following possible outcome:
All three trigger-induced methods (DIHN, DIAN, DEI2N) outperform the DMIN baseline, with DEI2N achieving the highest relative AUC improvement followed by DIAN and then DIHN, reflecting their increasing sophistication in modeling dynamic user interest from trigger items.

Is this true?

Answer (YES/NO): YES